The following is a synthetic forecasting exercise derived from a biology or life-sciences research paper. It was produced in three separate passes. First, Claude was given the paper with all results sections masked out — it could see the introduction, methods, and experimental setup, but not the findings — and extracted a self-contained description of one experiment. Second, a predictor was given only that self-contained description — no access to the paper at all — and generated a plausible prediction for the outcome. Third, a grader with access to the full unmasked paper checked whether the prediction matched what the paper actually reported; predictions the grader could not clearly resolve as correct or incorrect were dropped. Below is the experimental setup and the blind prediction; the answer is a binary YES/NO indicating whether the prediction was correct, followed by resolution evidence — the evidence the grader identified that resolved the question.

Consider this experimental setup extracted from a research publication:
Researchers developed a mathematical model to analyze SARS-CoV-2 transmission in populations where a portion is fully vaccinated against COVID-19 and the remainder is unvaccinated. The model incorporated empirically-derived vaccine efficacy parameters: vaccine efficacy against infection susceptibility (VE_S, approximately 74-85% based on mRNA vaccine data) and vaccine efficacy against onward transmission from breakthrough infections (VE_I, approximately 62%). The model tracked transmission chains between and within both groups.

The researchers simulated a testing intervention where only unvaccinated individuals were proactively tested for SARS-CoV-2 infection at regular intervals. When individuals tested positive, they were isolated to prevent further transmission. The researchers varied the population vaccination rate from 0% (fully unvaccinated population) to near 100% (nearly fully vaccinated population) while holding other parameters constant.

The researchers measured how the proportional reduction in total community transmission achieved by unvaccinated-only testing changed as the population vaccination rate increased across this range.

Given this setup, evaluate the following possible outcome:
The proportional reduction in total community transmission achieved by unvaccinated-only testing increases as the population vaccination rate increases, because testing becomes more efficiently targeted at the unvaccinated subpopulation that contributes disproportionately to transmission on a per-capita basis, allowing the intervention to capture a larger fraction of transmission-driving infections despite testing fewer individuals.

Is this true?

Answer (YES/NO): NO